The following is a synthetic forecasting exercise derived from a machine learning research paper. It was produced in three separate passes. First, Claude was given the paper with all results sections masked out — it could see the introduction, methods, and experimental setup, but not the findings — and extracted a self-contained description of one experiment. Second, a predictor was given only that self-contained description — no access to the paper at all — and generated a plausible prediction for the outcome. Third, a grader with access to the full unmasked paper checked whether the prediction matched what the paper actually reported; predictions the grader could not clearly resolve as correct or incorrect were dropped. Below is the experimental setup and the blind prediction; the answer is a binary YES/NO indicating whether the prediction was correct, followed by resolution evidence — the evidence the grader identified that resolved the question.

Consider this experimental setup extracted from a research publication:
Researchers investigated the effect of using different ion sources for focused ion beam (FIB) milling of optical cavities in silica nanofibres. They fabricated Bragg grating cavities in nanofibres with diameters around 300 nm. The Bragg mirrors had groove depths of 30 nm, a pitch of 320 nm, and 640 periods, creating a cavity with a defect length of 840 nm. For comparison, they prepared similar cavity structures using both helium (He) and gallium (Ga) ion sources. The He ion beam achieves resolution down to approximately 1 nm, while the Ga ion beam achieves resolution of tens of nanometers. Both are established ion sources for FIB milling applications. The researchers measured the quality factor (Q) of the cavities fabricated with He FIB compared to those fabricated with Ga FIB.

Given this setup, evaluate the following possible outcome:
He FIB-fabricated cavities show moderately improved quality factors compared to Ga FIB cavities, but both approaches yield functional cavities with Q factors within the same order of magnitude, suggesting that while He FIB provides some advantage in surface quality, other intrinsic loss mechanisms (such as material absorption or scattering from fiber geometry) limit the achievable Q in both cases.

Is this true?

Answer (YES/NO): YES